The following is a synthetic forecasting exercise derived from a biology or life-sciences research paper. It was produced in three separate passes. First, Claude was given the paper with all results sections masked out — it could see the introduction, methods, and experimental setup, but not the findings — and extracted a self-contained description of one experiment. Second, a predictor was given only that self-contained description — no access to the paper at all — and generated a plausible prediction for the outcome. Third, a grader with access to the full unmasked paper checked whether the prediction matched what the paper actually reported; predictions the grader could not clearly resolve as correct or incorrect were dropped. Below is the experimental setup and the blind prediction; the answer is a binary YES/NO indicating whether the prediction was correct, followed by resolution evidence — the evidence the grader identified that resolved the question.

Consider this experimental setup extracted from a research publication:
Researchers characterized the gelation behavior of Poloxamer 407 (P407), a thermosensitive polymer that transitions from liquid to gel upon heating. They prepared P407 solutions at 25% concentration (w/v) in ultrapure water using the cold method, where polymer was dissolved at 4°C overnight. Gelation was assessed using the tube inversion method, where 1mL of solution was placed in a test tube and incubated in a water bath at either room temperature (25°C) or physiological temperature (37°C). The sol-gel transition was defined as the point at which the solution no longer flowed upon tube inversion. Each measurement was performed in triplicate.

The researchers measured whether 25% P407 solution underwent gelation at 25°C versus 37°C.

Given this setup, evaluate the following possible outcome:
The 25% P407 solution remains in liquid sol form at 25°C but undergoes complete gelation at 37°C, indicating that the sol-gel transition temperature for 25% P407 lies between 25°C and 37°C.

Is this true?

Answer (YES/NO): NO